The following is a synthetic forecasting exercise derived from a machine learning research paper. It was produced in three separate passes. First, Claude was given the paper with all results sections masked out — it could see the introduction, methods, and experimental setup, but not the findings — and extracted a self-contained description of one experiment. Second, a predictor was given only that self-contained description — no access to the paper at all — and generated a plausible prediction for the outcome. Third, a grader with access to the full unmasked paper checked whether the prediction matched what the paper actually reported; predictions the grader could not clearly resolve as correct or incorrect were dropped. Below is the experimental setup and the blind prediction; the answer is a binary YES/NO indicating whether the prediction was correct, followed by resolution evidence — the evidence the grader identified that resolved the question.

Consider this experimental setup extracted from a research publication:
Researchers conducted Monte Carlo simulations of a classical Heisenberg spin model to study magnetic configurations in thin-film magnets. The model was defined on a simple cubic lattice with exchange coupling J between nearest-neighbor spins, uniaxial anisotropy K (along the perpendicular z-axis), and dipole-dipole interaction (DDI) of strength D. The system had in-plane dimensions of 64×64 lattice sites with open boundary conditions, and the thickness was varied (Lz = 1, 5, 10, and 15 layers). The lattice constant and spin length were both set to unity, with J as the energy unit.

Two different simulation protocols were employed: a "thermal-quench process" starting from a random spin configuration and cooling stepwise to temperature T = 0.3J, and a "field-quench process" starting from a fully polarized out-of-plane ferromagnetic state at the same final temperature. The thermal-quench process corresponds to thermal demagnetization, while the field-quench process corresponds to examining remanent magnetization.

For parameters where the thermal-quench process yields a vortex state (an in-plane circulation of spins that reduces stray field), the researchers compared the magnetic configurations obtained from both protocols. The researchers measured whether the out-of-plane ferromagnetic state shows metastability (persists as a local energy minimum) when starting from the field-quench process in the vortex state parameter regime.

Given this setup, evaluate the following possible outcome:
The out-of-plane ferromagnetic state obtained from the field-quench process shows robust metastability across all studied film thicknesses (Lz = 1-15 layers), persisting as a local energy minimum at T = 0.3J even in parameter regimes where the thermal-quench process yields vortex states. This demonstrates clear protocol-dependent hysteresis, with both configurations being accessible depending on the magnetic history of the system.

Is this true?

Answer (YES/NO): NO